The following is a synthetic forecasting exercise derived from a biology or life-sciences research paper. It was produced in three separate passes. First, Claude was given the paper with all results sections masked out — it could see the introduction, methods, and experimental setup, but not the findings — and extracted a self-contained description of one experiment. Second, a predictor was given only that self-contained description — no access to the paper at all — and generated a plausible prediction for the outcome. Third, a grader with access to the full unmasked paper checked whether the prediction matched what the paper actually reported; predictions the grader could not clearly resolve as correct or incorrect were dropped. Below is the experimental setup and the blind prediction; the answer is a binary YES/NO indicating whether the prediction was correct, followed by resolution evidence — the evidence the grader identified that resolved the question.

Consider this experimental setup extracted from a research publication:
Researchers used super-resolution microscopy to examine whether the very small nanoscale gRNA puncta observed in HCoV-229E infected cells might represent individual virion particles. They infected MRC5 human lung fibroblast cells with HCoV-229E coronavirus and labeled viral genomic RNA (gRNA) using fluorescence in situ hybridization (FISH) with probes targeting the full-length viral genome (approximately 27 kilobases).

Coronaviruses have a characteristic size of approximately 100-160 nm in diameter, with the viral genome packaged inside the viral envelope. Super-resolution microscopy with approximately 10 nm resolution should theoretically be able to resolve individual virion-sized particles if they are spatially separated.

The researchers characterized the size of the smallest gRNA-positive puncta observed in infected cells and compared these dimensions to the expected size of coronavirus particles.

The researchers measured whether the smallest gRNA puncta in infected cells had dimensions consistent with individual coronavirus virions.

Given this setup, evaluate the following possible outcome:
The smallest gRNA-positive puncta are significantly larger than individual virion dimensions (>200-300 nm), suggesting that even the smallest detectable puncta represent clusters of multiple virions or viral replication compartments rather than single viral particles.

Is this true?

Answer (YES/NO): NO